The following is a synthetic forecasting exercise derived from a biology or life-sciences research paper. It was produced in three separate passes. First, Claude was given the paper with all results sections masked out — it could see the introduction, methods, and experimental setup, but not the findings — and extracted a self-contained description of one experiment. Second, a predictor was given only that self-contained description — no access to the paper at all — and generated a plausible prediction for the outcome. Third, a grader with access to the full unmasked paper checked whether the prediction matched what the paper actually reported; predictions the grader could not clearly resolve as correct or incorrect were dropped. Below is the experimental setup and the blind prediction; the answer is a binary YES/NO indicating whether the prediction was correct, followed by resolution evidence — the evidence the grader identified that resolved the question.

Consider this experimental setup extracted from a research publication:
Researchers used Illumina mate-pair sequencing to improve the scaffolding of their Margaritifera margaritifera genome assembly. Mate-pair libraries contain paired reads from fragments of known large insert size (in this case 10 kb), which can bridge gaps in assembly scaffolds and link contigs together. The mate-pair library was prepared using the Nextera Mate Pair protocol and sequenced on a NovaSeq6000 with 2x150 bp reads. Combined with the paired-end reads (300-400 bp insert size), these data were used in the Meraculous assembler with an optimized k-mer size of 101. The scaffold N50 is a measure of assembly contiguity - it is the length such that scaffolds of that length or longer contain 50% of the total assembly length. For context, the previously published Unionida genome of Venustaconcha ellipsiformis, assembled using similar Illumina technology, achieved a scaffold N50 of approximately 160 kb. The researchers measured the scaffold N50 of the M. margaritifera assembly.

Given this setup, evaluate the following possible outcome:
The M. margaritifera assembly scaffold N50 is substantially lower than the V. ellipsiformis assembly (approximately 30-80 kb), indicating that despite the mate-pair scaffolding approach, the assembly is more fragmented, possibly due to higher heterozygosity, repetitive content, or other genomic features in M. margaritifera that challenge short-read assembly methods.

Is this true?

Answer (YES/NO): NO